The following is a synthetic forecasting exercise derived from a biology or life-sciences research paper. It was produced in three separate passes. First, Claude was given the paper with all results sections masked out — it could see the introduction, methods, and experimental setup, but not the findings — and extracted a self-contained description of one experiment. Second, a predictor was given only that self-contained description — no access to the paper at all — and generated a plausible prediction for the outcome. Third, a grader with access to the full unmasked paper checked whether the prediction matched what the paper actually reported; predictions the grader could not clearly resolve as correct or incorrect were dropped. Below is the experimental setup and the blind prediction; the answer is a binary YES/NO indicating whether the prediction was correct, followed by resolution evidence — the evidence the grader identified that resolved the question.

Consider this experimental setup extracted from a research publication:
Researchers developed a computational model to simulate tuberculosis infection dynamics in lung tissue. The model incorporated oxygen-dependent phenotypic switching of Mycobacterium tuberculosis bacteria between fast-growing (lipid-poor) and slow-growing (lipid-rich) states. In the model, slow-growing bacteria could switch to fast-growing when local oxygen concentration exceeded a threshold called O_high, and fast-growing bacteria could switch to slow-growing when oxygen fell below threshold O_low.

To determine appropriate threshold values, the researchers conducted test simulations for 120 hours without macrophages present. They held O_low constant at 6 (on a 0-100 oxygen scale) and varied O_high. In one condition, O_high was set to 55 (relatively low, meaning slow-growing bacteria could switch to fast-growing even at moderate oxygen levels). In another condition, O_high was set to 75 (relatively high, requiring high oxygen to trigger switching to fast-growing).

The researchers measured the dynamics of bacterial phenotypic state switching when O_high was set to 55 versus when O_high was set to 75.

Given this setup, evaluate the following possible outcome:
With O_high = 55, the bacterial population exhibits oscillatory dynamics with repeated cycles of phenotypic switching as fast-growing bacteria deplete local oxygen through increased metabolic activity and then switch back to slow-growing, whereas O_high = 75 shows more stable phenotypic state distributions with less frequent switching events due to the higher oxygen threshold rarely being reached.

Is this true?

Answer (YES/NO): NO